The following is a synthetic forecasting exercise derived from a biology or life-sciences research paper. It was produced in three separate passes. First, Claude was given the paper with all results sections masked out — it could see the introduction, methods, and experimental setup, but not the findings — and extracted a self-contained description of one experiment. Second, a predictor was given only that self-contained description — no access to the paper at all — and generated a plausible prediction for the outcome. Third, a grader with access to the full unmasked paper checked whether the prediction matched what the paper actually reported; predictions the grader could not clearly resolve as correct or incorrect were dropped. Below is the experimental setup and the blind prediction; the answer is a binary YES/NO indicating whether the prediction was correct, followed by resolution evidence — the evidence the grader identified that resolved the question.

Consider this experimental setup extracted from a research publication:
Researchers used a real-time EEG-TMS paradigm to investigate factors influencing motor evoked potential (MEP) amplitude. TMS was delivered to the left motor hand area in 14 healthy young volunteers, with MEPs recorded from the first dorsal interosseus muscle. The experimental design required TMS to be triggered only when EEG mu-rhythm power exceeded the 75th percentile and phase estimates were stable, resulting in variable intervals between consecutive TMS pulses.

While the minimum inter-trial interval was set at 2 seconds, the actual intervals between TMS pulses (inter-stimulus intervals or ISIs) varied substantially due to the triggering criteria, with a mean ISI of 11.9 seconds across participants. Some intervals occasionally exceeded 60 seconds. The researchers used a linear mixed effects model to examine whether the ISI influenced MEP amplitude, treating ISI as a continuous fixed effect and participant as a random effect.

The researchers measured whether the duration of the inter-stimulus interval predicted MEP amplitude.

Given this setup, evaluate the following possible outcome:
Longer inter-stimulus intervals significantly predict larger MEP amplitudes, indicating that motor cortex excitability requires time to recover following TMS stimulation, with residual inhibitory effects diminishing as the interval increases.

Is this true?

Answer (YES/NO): YES